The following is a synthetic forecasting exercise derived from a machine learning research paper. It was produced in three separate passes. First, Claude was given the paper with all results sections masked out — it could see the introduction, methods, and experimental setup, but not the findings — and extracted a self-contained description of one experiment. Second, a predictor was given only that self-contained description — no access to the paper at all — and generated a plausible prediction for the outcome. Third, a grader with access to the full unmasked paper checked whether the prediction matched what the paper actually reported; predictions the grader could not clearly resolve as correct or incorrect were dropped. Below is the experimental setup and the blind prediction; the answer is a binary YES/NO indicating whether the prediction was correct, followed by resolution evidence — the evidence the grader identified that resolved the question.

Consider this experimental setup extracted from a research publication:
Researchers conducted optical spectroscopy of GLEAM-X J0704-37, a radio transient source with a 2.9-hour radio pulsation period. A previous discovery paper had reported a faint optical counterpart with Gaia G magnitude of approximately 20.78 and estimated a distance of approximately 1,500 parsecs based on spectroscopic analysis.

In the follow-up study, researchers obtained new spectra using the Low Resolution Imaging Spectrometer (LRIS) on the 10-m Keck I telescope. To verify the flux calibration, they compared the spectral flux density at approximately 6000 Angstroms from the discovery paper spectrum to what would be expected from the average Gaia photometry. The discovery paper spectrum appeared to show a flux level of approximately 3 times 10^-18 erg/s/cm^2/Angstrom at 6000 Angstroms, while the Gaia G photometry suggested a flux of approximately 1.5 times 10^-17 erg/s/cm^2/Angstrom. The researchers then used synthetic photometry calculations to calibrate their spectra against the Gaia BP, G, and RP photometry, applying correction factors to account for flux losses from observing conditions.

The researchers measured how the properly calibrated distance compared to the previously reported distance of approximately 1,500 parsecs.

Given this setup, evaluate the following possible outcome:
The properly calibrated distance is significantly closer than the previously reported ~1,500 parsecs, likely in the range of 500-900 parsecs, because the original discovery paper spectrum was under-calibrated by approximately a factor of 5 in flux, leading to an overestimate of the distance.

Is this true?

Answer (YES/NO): NO